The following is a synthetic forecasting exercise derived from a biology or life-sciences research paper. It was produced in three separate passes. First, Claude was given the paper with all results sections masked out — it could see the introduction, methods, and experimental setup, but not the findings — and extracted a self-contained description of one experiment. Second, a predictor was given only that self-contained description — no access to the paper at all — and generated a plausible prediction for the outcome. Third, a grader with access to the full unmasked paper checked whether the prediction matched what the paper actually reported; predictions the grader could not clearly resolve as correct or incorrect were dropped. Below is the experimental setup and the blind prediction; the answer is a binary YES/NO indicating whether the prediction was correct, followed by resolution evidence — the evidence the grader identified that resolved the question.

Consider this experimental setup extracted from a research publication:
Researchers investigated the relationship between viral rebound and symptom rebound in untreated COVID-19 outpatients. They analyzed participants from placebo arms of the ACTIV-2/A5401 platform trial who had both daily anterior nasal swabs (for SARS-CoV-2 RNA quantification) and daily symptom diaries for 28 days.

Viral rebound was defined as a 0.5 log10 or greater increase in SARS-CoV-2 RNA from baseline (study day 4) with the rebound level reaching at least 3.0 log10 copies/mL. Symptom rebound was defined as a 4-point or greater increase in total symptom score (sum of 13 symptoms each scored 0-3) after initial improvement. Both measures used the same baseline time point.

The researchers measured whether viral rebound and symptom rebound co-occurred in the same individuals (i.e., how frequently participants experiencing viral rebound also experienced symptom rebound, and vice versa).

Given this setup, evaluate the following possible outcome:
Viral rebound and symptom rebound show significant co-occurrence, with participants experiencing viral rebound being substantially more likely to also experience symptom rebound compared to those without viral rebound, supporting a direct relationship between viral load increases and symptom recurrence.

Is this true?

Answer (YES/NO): NO